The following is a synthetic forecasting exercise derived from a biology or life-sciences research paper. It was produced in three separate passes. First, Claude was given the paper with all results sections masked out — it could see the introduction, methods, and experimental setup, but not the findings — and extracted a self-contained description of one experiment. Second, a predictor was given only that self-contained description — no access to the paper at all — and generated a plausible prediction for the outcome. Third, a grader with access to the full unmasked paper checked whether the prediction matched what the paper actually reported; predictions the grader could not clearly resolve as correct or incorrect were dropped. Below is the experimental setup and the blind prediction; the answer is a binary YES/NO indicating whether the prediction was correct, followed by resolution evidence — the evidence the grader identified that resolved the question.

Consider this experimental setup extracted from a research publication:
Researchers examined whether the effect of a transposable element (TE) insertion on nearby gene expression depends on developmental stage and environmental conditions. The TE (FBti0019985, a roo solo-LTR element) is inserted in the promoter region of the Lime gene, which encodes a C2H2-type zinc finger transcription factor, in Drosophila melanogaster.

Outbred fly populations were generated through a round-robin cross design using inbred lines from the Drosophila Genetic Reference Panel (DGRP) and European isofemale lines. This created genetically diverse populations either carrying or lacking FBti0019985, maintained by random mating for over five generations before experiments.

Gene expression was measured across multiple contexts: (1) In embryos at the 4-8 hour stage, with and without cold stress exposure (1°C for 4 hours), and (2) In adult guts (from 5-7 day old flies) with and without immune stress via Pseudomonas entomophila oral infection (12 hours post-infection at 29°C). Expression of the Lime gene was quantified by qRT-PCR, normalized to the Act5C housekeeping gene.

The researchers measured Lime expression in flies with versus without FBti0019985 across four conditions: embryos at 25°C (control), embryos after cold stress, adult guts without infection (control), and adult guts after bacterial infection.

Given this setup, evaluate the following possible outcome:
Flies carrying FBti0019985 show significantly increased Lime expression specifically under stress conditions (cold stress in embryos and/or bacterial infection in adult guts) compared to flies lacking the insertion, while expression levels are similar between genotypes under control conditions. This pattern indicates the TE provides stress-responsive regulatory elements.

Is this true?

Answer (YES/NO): NO